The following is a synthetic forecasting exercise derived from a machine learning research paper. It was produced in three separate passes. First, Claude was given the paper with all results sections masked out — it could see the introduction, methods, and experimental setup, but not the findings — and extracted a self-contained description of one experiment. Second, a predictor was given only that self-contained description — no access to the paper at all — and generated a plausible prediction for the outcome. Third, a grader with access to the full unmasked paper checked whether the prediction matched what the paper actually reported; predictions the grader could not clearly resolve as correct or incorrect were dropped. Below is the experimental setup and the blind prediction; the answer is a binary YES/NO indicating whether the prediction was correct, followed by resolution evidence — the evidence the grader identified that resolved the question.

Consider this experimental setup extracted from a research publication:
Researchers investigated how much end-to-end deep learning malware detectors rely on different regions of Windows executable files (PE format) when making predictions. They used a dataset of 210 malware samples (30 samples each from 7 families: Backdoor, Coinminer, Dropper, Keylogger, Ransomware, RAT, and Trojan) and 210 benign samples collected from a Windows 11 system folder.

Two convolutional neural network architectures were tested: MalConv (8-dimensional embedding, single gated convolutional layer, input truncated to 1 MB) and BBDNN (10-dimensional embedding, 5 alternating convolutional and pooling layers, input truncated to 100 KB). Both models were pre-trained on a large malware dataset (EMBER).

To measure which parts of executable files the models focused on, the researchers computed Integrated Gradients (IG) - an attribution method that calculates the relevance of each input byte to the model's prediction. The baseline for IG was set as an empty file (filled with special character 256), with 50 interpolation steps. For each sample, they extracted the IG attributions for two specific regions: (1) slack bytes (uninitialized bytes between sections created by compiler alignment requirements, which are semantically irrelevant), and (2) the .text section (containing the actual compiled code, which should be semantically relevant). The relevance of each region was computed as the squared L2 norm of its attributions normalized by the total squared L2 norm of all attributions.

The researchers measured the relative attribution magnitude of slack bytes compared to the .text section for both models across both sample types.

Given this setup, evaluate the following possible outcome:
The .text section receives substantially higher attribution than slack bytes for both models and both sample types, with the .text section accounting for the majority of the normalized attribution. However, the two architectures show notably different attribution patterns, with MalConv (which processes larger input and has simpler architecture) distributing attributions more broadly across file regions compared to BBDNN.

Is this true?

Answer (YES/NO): NO